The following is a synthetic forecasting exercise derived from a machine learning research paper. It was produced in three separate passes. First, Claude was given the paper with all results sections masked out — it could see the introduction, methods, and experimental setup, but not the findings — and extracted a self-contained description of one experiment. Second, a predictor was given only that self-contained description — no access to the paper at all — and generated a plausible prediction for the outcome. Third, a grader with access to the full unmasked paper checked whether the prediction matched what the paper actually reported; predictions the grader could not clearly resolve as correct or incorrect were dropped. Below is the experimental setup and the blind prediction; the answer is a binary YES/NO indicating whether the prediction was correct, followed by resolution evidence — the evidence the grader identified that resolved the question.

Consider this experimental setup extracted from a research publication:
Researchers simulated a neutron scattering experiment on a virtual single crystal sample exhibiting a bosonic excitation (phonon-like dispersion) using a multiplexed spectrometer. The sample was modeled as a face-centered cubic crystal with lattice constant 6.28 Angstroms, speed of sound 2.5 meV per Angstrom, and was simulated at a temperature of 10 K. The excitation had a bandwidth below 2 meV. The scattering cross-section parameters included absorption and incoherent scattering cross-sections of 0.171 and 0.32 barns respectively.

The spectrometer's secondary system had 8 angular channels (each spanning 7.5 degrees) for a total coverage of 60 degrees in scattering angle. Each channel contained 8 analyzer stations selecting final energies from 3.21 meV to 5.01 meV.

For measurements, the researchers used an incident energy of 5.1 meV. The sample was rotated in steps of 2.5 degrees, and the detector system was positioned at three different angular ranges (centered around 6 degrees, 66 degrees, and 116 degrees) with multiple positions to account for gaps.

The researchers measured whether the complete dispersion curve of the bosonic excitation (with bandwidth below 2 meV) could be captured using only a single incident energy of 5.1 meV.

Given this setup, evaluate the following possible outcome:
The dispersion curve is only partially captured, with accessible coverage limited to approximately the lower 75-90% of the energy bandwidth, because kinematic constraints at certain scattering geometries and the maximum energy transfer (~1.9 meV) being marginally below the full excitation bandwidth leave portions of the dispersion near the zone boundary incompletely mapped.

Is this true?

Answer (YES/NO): NO